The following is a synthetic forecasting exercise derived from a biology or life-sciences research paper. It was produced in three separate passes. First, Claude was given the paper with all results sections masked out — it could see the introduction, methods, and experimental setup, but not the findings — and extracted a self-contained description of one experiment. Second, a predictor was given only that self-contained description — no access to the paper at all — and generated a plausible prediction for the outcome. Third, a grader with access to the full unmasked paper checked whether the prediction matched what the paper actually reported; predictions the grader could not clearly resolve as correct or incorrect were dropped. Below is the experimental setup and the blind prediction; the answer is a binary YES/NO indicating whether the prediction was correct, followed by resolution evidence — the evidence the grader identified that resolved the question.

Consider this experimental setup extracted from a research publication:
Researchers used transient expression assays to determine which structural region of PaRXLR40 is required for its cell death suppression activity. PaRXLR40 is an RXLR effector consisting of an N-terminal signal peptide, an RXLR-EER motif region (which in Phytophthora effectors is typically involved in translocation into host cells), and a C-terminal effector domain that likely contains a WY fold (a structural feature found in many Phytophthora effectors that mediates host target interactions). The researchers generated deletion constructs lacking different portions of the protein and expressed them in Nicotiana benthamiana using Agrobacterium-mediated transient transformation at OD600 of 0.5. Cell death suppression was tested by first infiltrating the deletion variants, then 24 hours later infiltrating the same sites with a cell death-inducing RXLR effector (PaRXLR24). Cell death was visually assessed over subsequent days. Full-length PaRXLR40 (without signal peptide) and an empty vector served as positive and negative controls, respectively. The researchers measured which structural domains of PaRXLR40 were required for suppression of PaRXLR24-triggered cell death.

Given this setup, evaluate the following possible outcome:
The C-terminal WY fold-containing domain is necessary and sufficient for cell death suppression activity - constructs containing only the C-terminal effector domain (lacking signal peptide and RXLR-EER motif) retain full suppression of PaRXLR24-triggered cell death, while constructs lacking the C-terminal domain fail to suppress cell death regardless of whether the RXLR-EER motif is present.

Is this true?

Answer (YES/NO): YES